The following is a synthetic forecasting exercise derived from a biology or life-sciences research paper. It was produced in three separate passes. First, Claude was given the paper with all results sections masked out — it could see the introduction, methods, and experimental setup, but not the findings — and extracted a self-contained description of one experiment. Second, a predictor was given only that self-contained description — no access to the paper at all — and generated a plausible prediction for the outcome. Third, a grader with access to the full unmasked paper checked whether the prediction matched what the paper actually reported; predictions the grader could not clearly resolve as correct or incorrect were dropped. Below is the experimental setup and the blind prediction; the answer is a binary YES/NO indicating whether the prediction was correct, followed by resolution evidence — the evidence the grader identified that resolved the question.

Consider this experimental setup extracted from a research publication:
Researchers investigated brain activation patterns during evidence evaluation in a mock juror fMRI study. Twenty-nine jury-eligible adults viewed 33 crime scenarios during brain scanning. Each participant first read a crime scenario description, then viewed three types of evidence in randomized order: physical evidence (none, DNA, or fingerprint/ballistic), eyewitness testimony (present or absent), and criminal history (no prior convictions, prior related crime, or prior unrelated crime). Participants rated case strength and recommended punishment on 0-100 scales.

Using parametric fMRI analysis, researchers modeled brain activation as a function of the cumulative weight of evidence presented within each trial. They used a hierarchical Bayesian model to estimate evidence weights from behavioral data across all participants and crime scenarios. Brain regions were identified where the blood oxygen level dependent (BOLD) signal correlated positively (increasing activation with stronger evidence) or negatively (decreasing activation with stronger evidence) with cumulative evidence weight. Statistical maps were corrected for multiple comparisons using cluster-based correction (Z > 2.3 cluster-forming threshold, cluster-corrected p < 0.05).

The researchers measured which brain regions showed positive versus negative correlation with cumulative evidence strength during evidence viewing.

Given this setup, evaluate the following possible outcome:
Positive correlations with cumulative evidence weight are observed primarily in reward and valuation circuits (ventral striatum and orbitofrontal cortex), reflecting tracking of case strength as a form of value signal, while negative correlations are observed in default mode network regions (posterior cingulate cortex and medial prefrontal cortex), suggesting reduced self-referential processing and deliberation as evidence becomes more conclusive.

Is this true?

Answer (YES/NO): NO